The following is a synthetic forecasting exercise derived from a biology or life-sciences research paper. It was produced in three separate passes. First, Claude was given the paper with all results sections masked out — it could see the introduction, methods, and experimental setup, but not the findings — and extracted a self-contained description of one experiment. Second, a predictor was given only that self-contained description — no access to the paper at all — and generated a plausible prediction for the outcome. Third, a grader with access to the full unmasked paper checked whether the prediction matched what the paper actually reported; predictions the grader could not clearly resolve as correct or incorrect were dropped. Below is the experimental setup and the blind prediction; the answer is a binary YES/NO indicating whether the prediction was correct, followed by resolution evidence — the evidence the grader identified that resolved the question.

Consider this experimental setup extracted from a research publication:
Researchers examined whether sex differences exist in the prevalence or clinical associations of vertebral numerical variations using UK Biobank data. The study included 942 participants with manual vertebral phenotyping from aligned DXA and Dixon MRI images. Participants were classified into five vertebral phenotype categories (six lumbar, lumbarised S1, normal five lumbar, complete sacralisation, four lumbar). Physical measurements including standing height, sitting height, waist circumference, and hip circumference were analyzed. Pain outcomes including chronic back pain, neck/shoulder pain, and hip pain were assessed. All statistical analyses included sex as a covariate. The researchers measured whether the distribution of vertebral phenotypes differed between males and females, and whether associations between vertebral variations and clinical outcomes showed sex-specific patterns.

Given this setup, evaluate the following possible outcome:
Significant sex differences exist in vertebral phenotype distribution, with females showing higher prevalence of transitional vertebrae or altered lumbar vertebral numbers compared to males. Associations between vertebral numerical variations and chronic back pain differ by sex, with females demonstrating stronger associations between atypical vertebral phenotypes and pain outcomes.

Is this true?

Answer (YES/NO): NO